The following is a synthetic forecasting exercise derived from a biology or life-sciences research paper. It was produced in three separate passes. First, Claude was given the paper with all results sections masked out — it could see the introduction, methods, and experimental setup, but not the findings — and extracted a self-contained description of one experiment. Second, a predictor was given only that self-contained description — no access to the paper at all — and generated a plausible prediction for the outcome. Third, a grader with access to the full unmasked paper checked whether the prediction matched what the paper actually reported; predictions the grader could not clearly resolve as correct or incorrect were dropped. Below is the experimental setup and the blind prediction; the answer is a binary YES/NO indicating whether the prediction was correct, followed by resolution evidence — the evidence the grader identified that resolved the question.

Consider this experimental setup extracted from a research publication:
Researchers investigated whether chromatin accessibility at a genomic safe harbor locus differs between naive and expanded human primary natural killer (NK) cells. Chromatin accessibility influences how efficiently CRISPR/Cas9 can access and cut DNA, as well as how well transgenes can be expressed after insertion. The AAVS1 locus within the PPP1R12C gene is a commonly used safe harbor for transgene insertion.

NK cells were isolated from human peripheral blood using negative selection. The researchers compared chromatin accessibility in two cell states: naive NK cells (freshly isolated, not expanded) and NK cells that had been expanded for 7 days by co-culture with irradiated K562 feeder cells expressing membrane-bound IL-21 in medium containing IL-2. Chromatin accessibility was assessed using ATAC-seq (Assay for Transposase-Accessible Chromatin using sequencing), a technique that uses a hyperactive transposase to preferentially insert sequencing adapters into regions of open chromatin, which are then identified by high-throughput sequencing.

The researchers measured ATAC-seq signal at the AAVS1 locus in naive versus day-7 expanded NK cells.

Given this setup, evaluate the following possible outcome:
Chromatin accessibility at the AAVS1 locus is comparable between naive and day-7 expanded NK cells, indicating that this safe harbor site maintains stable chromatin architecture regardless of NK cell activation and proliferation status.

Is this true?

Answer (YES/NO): YES